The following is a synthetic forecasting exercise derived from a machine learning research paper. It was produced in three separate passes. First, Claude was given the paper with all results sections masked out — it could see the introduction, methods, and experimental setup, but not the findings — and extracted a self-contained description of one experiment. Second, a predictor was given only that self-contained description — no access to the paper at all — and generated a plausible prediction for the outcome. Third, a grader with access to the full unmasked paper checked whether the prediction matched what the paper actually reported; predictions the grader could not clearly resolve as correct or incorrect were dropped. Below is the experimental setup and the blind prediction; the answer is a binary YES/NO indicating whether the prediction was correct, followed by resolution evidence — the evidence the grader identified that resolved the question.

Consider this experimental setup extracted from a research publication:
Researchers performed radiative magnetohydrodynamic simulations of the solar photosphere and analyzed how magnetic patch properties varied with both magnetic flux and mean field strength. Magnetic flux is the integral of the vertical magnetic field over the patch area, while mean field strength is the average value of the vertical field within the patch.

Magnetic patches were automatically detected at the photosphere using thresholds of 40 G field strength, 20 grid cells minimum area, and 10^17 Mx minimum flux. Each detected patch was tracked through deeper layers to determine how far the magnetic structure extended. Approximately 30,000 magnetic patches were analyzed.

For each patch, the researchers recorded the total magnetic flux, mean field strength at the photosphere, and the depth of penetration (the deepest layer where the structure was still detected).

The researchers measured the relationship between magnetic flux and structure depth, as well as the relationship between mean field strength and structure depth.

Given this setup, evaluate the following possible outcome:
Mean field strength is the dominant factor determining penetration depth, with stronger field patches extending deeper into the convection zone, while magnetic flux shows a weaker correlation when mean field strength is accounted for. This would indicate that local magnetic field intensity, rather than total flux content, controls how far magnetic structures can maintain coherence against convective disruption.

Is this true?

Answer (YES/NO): NO